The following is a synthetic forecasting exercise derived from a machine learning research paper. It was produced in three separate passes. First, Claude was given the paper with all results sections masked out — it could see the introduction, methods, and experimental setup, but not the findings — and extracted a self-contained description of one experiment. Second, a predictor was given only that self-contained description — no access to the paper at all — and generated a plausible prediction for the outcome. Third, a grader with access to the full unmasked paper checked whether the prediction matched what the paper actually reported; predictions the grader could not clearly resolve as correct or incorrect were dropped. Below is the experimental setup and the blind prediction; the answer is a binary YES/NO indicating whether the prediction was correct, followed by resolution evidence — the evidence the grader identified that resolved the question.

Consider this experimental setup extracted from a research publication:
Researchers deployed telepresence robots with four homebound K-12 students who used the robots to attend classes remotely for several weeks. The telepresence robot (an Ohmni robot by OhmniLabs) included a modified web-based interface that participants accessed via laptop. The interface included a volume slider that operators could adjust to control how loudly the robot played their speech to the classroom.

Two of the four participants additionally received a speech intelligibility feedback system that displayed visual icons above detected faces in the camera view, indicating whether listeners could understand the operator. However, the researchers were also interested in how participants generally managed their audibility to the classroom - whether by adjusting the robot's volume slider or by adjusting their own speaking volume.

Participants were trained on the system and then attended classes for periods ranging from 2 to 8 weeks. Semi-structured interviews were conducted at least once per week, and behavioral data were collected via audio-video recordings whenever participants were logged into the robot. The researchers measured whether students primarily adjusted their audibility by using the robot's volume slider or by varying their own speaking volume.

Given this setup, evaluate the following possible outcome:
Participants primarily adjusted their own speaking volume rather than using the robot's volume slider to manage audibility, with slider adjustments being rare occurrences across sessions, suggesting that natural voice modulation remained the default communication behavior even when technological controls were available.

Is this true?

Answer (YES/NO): YES